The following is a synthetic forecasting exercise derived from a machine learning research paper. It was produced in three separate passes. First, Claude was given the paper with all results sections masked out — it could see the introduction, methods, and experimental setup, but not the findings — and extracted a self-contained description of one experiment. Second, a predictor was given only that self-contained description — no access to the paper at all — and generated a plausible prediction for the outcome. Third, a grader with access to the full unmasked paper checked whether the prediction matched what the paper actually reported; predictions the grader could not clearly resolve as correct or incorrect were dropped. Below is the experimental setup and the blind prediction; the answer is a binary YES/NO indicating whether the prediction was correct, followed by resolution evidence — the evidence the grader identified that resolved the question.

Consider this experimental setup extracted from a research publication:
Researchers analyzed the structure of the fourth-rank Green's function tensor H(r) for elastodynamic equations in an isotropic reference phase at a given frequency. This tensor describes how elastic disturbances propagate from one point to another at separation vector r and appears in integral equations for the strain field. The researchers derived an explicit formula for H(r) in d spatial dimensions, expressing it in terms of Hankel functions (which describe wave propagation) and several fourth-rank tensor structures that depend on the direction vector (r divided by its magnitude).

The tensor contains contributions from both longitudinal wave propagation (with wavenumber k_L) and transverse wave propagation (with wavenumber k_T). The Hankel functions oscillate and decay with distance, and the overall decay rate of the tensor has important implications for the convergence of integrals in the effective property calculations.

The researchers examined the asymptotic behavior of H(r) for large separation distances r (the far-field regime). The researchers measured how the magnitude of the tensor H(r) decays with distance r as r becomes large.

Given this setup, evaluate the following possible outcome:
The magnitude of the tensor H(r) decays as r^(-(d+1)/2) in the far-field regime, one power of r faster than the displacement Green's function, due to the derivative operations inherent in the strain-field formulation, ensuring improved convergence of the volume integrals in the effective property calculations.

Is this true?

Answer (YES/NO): NO